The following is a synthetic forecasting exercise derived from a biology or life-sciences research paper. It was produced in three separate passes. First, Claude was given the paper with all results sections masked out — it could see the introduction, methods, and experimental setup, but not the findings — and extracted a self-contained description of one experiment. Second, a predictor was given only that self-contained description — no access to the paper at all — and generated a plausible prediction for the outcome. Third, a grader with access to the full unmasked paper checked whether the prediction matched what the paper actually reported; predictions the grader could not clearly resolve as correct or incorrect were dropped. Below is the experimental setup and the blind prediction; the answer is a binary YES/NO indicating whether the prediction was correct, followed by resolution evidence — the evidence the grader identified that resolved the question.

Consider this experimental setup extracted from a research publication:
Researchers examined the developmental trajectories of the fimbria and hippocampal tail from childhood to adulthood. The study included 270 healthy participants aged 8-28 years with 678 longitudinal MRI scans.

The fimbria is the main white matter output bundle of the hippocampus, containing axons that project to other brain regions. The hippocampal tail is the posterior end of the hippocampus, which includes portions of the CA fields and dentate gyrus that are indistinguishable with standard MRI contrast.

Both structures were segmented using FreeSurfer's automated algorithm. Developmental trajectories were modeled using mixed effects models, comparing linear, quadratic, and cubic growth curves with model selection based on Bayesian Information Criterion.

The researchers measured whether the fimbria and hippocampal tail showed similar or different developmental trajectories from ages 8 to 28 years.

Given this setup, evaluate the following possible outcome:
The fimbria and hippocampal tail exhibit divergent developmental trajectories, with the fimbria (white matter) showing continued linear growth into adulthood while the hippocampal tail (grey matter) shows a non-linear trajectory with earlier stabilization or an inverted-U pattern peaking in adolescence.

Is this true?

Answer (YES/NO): NO